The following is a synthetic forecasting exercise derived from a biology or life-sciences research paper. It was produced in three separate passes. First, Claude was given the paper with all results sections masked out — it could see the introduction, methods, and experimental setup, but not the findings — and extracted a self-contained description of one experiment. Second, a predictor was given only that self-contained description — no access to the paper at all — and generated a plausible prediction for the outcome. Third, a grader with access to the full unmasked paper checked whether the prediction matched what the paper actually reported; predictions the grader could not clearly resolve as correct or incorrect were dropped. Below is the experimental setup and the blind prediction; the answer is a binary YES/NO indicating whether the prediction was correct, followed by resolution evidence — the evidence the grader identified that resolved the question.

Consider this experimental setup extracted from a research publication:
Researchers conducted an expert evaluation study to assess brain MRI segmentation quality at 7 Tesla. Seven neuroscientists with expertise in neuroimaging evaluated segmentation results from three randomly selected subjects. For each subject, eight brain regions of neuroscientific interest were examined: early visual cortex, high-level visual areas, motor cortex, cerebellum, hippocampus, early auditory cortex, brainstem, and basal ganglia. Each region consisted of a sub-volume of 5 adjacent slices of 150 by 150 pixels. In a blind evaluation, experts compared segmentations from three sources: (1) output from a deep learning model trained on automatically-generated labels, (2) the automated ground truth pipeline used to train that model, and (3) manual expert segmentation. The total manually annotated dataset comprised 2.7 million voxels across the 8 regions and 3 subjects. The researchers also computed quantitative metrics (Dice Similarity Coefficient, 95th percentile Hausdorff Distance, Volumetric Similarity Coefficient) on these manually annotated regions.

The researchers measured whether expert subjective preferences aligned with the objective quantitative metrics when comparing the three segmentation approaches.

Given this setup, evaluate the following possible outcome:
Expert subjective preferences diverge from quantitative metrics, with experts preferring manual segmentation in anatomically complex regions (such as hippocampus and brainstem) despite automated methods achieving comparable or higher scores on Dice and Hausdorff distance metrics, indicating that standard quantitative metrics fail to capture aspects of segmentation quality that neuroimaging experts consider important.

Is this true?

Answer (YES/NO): NO